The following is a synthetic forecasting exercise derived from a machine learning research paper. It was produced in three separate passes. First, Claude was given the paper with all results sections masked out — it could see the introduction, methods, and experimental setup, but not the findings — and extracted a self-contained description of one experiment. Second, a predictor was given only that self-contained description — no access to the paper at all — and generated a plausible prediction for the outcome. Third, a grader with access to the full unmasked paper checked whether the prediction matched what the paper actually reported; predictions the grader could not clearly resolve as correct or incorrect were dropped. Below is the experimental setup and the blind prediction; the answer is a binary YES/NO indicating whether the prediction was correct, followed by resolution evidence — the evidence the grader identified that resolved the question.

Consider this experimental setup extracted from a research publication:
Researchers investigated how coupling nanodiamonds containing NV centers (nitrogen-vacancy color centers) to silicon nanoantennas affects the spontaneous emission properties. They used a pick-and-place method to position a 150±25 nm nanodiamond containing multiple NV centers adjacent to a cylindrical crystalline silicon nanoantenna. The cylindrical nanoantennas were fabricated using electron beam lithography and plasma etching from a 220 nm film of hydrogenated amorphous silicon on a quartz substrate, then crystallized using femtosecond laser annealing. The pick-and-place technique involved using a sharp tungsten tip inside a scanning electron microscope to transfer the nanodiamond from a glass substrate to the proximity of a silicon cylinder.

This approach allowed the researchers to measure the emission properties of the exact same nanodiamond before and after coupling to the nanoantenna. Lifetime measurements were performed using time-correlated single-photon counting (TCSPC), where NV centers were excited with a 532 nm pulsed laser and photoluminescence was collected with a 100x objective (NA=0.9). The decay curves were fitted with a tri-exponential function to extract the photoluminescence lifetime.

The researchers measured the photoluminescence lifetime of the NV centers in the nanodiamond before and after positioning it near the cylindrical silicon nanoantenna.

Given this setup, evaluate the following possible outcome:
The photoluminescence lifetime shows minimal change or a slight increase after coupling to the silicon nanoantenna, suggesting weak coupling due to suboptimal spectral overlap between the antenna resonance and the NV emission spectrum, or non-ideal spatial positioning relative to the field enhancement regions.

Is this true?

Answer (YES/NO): YES